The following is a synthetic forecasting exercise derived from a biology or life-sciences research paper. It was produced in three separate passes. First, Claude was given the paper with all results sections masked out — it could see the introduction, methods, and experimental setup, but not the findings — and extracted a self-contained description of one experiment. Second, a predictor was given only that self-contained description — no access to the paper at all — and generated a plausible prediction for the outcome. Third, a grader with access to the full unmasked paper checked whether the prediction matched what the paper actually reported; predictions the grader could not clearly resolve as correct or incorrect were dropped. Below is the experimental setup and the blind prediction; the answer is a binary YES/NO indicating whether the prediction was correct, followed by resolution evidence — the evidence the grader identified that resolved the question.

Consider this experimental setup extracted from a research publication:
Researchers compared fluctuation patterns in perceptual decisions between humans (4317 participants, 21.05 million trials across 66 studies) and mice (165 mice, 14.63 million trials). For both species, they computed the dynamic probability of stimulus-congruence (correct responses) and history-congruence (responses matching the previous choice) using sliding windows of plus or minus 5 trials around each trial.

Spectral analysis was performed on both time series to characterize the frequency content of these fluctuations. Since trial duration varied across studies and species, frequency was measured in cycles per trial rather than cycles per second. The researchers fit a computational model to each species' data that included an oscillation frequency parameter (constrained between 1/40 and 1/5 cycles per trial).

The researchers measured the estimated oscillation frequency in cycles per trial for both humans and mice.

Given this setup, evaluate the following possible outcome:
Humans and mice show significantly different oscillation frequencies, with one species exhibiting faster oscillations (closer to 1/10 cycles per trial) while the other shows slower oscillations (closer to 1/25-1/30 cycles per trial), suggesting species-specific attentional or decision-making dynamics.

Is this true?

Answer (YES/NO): NO